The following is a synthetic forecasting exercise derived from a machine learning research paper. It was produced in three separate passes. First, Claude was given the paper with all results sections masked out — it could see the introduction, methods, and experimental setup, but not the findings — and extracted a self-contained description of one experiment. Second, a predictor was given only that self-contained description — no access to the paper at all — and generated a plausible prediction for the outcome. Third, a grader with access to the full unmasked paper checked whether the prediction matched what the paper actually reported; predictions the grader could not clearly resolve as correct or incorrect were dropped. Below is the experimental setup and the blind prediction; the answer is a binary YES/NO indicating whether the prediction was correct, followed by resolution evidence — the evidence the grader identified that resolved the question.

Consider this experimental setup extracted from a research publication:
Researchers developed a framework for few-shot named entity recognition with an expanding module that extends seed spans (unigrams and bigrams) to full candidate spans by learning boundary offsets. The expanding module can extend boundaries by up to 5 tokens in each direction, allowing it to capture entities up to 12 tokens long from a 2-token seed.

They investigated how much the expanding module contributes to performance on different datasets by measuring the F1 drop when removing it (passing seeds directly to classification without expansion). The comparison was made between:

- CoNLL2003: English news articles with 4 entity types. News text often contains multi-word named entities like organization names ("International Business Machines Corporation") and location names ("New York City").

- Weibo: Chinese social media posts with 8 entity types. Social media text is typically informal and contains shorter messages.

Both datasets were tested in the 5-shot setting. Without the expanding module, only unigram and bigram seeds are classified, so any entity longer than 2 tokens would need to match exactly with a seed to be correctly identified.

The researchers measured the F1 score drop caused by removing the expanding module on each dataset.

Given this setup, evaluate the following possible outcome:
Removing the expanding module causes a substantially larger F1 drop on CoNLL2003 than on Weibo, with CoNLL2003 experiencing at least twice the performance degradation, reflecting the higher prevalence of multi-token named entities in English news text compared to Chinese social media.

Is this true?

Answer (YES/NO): NO